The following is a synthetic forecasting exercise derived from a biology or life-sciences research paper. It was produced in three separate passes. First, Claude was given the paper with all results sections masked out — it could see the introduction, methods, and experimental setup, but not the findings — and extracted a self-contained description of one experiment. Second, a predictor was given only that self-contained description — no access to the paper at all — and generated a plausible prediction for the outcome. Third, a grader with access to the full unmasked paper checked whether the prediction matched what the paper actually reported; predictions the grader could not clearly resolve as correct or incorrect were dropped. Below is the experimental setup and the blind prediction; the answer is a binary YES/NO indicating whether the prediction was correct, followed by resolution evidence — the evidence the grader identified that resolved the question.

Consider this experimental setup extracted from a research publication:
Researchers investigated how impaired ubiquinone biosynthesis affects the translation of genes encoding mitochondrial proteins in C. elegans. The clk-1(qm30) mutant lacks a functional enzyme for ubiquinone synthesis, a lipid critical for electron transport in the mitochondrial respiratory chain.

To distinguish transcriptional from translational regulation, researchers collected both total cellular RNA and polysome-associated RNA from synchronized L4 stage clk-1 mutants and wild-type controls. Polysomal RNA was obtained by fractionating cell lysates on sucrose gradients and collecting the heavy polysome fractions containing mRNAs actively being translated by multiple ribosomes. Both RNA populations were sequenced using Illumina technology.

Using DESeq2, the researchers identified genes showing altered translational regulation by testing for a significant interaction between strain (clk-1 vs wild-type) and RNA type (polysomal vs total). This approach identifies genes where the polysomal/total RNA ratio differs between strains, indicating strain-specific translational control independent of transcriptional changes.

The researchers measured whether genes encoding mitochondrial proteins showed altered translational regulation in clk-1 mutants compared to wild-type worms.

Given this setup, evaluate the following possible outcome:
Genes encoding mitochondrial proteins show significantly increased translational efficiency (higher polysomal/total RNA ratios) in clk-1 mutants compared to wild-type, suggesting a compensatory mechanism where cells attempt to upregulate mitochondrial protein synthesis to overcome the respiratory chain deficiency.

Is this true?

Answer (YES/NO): YES